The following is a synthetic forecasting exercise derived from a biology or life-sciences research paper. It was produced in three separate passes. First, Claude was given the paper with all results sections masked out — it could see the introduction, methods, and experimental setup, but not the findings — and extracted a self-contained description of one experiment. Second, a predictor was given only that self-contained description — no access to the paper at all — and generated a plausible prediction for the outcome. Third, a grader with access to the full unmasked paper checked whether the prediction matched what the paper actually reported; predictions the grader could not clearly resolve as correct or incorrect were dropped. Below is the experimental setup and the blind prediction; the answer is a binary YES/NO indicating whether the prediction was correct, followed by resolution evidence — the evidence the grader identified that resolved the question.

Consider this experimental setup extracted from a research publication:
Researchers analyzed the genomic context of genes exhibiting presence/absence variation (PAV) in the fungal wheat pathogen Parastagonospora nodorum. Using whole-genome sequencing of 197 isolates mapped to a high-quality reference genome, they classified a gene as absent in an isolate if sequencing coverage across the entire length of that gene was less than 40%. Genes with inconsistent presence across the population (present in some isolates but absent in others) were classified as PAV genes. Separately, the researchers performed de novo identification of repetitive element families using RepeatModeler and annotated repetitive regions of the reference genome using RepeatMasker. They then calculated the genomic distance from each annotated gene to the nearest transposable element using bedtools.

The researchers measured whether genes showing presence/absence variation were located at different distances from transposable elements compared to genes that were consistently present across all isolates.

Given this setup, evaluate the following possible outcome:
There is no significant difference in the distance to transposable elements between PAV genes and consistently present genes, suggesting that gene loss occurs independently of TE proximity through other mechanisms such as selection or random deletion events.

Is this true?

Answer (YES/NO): NO